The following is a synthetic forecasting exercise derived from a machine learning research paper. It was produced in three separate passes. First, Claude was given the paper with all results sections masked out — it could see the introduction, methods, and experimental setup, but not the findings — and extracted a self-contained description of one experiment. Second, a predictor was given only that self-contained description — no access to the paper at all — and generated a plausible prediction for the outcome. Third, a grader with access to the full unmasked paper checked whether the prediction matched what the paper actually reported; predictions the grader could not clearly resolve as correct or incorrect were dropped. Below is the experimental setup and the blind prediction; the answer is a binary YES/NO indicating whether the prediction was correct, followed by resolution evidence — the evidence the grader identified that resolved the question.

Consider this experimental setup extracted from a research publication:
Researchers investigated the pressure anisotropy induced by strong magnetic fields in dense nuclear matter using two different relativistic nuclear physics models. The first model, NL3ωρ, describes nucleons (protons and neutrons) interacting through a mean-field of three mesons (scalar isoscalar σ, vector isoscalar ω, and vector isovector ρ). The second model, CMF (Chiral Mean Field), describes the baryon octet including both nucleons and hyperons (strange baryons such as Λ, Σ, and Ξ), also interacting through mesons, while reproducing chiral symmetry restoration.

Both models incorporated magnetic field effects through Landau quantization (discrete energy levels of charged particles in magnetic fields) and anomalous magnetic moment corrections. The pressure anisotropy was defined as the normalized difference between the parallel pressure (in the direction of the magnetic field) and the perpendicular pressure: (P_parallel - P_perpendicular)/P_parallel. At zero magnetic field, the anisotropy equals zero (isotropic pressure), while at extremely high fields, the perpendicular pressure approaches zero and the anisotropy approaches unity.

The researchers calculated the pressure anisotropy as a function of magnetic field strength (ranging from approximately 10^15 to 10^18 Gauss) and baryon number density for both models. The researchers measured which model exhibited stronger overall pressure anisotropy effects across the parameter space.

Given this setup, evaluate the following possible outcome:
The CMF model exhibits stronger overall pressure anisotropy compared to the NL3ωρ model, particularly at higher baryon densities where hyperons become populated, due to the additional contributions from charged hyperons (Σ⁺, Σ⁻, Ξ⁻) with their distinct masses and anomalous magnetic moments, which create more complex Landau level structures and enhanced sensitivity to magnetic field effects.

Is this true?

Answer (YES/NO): YES